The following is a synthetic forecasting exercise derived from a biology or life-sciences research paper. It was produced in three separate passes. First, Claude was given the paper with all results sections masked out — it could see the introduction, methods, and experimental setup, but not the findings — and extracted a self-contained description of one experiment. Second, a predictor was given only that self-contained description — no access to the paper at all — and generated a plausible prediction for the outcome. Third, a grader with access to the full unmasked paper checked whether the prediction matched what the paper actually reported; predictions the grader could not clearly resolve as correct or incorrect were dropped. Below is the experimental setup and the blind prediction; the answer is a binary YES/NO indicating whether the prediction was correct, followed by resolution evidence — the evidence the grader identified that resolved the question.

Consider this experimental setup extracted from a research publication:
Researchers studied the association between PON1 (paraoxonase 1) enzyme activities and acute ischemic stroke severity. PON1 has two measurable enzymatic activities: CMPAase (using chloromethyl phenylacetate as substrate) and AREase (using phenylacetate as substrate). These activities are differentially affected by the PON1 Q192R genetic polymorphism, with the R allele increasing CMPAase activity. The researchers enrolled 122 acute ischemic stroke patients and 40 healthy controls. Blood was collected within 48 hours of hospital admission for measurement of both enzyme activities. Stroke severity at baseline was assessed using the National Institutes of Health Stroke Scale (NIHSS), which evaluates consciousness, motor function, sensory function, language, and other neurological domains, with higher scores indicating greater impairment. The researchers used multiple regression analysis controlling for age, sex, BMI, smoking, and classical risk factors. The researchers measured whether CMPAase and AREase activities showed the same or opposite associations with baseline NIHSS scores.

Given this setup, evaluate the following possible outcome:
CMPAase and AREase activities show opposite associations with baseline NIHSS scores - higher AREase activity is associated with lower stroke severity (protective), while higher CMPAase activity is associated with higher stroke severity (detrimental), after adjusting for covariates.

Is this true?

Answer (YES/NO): NO